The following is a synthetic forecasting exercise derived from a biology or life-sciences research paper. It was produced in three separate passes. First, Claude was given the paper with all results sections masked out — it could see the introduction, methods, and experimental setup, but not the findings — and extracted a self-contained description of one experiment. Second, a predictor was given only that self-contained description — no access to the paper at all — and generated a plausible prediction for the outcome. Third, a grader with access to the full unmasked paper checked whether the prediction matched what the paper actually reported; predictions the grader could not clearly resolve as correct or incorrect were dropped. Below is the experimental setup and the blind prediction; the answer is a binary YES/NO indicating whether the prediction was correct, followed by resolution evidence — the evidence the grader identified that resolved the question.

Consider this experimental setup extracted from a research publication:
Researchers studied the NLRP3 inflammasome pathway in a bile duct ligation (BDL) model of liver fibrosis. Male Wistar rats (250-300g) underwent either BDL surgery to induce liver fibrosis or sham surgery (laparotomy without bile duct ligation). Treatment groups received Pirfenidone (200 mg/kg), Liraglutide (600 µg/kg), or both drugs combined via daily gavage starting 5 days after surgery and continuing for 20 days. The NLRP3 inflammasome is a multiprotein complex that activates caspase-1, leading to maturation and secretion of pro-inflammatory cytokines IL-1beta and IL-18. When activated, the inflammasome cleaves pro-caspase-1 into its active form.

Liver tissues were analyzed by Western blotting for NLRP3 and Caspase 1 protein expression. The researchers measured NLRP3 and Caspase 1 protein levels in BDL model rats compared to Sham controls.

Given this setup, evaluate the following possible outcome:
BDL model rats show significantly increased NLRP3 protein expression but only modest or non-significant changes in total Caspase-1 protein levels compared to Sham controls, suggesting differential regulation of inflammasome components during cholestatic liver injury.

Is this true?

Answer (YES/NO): NO